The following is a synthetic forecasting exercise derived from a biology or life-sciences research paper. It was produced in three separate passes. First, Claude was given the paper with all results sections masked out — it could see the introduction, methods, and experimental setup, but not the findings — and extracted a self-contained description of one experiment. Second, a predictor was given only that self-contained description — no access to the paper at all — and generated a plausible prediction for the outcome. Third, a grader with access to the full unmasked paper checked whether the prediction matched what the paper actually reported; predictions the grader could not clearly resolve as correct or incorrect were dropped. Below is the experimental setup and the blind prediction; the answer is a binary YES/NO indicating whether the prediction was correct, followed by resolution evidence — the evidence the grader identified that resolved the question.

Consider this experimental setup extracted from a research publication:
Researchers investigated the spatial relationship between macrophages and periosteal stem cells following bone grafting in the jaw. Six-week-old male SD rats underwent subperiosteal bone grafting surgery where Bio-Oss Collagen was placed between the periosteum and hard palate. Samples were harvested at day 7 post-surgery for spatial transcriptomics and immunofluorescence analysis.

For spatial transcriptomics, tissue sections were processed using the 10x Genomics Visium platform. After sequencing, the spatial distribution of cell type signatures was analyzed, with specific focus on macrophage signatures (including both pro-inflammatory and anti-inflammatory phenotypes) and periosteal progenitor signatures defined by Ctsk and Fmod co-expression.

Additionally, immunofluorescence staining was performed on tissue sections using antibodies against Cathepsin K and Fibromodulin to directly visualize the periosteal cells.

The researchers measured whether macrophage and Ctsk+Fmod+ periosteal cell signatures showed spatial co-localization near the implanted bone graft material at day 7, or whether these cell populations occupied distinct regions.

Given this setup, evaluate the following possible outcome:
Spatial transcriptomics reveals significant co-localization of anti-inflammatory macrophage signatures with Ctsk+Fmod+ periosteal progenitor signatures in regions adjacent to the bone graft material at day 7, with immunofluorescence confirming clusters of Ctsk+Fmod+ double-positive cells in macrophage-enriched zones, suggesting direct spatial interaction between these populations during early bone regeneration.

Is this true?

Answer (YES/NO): NO